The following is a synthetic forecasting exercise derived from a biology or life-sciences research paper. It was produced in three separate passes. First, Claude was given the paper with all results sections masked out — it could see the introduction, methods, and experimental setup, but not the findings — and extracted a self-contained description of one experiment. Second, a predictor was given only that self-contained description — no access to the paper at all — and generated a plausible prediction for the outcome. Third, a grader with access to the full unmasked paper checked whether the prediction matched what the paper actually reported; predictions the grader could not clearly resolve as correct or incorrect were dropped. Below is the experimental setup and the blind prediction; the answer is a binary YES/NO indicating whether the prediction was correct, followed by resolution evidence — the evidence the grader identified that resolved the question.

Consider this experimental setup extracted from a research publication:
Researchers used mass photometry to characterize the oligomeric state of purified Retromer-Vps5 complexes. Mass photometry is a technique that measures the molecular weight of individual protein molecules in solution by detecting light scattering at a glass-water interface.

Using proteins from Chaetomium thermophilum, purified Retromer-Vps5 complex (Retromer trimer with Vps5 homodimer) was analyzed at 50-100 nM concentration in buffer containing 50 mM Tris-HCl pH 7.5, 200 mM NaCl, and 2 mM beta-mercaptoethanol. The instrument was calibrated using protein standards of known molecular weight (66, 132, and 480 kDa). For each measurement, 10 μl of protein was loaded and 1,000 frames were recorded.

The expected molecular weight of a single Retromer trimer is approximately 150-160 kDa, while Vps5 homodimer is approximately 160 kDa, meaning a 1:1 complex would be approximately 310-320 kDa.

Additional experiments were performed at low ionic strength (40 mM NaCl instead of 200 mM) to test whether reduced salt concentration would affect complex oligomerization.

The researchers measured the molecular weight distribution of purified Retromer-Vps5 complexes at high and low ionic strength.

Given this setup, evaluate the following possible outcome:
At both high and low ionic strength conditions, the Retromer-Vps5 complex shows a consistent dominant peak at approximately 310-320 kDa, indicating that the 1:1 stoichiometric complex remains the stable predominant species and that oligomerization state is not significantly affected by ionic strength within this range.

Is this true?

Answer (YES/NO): NO